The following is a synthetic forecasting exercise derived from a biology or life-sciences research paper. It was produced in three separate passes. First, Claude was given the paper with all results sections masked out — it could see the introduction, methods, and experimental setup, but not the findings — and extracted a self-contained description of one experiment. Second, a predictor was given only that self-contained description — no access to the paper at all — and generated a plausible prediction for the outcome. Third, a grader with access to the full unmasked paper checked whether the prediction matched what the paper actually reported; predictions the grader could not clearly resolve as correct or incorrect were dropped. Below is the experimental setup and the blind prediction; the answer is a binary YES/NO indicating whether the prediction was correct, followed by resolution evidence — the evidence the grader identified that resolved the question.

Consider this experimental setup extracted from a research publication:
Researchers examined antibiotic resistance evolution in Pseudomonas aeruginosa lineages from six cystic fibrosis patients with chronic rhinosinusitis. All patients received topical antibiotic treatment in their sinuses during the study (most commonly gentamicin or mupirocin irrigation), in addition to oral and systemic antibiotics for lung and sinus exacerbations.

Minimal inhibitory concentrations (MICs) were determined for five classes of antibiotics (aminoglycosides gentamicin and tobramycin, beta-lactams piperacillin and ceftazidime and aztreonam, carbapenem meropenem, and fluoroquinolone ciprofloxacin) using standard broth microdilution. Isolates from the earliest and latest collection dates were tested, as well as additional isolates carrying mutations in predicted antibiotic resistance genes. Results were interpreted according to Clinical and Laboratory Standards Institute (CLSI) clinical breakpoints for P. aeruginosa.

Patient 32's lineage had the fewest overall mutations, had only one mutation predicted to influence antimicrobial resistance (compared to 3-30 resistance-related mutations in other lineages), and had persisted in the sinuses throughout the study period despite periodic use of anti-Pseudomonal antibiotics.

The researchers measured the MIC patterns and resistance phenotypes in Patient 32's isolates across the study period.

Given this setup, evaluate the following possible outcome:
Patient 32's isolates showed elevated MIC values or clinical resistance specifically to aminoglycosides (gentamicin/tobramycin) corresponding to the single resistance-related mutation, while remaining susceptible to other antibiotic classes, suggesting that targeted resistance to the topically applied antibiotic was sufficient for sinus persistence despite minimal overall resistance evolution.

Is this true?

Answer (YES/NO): NO